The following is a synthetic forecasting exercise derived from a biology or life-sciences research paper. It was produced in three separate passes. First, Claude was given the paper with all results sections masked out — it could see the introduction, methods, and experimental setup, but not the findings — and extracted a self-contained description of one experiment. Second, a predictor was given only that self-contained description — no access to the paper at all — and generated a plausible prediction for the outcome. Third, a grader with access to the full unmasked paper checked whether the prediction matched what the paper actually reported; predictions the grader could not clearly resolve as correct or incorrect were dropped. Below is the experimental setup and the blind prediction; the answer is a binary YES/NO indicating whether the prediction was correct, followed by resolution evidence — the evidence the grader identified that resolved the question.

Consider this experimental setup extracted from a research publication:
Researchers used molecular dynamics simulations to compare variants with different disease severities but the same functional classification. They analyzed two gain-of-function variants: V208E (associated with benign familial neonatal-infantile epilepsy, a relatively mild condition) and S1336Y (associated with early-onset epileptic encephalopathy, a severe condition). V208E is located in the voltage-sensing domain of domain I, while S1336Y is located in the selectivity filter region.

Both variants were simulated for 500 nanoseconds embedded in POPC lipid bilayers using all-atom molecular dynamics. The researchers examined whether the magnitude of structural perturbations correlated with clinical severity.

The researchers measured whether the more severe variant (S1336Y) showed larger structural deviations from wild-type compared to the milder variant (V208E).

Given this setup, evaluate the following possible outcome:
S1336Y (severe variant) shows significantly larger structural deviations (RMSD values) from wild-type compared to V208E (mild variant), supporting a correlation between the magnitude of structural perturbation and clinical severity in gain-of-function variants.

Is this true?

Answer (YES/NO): NO